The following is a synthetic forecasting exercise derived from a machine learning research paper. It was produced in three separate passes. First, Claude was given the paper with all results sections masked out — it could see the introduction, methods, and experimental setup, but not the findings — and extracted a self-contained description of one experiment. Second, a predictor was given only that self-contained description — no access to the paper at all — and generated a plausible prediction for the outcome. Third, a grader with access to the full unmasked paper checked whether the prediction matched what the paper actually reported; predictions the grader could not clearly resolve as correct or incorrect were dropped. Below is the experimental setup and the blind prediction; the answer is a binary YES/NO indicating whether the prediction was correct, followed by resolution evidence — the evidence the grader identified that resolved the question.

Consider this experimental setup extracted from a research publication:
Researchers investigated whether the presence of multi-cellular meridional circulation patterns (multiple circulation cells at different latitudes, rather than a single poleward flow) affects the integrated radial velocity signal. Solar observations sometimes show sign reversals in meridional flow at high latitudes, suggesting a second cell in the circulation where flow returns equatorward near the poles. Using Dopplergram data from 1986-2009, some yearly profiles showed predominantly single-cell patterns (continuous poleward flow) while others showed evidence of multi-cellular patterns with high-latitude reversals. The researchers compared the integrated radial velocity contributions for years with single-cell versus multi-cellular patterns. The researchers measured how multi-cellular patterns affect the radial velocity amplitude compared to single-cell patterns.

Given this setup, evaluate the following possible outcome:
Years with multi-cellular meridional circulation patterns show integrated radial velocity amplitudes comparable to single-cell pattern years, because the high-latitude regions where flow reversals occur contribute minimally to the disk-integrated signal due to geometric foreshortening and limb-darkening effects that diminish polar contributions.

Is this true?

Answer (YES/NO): NO